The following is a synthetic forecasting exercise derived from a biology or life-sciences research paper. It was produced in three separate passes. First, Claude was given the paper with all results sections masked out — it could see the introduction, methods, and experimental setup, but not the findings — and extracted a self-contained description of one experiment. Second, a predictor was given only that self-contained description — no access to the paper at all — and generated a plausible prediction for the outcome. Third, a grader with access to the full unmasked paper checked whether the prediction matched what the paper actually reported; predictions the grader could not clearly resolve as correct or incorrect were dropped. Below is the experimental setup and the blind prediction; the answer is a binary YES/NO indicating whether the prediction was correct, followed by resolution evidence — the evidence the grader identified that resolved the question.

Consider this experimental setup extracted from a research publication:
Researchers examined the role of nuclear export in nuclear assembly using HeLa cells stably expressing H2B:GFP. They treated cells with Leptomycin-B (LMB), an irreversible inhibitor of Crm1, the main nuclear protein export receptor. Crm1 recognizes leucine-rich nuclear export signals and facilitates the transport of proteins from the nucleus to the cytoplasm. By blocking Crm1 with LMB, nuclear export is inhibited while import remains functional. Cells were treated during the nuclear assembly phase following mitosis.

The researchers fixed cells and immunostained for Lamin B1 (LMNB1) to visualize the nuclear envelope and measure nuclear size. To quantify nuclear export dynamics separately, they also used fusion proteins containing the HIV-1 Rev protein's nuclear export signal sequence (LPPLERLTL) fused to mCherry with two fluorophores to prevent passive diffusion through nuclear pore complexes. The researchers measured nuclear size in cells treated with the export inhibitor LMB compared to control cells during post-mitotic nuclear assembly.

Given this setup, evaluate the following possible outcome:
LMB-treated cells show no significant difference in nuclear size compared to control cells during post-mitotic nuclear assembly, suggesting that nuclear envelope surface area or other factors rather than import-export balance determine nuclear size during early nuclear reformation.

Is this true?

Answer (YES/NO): NO